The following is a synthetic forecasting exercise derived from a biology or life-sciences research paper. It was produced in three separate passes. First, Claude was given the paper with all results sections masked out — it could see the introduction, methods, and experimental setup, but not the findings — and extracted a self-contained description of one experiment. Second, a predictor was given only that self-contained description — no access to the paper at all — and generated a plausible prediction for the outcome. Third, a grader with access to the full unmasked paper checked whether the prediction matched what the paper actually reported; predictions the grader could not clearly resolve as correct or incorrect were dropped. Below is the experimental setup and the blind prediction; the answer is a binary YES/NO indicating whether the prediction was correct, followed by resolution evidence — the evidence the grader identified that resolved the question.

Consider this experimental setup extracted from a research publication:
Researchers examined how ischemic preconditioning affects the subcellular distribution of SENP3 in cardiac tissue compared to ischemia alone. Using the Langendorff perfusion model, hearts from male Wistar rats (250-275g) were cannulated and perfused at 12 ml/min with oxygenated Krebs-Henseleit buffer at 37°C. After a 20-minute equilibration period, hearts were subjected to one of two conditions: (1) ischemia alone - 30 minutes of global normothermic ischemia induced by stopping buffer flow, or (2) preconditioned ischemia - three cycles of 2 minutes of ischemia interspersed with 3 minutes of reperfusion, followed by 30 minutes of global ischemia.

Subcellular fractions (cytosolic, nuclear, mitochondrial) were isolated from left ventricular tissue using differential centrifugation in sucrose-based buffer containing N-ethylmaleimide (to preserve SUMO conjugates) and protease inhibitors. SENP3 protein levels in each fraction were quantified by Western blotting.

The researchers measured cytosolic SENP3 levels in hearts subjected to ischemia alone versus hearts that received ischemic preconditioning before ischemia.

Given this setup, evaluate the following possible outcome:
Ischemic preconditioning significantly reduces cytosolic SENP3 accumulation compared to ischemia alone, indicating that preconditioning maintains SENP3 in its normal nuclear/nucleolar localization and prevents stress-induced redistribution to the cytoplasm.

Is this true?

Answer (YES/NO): NO